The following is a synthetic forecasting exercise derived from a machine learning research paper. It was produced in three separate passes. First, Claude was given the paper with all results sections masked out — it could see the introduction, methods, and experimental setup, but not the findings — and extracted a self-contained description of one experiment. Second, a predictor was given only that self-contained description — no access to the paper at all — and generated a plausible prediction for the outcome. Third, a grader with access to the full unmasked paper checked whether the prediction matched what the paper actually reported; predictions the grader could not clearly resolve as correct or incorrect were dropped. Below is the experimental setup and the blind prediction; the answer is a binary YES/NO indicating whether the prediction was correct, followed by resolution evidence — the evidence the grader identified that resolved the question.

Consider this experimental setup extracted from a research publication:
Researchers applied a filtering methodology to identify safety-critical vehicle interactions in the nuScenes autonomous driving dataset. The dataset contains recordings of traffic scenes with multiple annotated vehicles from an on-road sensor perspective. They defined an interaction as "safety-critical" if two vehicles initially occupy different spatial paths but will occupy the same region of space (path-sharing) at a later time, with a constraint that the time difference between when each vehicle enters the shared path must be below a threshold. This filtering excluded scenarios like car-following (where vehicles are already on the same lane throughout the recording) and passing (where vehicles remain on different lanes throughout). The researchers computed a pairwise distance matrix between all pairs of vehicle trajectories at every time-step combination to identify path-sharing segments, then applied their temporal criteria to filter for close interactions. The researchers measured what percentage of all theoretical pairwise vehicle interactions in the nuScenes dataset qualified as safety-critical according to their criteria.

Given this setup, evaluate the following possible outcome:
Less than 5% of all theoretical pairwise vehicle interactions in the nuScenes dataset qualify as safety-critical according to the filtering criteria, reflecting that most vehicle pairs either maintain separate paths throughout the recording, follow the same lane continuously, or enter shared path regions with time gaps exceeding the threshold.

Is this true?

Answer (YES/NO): YES